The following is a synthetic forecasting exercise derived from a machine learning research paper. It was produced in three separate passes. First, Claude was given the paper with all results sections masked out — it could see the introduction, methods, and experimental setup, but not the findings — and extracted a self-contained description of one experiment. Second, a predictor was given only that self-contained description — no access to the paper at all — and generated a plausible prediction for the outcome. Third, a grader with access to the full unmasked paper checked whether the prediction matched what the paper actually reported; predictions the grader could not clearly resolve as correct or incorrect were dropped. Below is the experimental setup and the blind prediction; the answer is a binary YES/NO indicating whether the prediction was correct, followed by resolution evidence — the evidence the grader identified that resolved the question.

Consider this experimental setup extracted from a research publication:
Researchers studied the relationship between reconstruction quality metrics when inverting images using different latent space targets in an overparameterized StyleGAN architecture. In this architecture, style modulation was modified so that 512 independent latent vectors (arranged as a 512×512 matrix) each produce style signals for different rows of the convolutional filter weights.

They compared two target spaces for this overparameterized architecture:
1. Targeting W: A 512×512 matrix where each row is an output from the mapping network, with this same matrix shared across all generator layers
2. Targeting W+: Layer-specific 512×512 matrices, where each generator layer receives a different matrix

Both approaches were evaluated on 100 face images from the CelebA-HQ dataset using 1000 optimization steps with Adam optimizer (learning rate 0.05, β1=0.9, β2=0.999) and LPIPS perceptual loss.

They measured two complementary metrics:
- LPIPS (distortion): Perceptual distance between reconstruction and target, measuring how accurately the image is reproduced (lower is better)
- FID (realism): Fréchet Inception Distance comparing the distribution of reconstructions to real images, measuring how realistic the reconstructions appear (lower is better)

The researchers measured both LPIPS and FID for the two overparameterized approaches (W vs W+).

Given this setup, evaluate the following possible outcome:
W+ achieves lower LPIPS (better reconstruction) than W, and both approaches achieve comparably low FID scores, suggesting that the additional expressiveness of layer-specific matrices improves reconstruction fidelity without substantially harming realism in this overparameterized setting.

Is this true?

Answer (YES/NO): YES